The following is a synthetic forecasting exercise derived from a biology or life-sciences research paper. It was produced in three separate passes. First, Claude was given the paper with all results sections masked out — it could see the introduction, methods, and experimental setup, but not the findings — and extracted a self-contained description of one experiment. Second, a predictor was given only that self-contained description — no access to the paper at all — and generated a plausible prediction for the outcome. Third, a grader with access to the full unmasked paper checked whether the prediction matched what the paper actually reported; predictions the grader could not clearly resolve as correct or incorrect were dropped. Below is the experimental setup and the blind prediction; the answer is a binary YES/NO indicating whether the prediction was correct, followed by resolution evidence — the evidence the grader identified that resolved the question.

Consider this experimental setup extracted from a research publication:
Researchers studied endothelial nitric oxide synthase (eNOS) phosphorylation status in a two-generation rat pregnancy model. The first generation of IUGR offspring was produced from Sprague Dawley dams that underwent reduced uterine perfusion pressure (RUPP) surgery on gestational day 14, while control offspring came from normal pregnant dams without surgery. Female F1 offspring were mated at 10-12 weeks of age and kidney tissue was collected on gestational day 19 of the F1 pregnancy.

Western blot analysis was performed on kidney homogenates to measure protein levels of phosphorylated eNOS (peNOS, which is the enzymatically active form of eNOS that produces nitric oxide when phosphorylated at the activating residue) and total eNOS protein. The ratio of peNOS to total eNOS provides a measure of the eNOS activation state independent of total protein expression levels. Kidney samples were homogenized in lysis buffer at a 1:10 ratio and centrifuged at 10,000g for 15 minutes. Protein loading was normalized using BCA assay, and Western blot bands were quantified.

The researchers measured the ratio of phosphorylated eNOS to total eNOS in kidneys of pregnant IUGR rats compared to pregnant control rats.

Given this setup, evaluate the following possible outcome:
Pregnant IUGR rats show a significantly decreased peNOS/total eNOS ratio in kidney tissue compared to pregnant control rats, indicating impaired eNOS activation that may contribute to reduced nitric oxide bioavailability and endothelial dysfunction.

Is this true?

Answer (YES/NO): NO